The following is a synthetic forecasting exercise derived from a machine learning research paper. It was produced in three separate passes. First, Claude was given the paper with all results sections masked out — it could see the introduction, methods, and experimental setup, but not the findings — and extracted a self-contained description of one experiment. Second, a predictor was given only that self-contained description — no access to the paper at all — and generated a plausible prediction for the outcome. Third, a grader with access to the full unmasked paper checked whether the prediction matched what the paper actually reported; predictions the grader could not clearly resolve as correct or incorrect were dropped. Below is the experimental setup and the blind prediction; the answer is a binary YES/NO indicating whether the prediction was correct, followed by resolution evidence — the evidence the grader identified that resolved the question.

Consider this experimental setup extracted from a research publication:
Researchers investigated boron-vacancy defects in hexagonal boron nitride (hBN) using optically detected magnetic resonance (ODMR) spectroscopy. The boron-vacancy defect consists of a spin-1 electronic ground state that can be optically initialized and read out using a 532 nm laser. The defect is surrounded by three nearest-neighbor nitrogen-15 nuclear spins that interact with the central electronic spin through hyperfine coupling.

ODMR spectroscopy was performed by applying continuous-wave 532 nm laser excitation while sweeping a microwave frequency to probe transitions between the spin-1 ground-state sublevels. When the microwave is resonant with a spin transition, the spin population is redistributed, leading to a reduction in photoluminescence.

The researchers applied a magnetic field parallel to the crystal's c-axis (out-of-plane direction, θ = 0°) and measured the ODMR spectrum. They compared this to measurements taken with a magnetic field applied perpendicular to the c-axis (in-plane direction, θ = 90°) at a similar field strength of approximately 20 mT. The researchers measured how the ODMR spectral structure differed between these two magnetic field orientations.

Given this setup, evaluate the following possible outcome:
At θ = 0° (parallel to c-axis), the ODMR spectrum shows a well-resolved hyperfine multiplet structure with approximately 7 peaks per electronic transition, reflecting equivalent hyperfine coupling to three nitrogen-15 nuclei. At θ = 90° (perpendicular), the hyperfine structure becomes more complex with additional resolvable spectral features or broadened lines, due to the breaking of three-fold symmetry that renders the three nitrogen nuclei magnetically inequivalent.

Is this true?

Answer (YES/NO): NO